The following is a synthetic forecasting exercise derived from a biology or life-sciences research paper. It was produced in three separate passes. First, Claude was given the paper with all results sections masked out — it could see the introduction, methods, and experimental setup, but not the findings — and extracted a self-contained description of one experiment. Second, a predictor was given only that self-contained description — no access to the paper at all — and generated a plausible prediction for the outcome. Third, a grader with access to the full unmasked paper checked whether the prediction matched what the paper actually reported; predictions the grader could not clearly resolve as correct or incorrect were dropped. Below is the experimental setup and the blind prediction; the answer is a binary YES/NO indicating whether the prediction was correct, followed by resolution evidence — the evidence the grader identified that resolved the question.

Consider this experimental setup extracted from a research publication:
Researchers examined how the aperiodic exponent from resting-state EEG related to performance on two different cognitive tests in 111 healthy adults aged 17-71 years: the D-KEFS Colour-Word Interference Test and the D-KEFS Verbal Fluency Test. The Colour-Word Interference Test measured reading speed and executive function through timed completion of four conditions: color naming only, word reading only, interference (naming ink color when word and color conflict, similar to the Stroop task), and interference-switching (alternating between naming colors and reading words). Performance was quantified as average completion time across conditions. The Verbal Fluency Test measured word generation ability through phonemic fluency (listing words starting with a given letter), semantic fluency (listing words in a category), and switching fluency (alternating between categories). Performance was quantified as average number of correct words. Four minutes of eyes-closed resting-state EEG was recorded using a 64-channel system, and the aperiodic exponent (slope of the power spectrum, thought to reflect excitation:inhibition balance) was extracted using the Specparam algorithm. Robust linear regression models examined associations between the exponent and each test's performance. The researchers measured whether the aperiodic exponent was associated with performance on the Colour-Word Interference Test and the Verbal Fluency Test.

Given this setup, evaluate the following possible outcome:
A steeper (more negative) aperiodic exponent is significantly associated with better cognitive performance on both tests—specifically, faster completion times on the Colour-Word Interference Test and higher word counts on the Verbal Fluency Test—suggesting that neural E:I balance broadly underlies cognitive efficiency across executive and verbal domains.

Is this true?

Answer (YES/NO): YES